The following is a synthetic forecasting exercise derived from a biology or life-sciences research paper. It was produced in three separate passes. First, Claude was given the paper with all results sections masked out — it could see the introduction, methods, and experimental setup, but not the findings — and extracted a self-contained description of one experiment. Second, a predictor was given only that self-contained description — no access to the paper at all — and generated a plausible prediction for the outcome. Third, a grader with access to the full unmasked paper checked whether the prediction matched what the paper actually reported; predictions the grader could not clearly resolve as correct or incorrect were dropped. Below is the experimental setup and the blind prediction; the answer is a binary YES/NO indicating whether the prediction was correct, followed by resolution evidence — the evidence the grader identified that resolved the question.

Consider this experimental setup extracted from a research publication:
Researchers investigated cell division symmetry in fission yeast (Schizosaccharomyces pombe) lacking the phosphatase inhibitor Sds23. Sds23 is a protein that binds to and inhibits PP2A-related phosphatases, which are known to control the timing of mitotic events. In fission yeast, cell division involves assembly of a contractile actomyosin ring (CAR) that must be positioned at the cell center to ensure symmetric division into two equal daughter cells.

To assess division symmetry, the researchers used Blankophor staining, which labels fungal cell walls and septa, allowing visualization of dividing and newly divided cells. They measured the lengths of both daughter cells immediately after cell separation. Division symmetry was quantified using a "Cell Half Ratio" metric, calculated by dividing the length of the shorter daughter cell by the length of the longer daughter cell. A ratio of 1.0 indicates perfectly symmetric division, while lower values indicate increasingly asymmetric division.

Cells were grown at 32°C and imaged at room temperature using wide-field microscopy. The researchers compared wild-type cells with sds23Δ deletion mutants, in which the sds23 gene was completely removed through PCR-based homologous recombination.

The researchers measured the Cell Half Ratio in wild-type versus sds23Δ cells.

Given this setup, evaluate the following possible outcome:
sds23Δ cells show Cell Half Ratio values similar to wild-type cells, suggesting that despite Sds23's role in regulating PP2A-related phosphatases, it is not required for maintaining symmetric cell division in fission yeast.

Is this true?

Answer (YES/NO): NO